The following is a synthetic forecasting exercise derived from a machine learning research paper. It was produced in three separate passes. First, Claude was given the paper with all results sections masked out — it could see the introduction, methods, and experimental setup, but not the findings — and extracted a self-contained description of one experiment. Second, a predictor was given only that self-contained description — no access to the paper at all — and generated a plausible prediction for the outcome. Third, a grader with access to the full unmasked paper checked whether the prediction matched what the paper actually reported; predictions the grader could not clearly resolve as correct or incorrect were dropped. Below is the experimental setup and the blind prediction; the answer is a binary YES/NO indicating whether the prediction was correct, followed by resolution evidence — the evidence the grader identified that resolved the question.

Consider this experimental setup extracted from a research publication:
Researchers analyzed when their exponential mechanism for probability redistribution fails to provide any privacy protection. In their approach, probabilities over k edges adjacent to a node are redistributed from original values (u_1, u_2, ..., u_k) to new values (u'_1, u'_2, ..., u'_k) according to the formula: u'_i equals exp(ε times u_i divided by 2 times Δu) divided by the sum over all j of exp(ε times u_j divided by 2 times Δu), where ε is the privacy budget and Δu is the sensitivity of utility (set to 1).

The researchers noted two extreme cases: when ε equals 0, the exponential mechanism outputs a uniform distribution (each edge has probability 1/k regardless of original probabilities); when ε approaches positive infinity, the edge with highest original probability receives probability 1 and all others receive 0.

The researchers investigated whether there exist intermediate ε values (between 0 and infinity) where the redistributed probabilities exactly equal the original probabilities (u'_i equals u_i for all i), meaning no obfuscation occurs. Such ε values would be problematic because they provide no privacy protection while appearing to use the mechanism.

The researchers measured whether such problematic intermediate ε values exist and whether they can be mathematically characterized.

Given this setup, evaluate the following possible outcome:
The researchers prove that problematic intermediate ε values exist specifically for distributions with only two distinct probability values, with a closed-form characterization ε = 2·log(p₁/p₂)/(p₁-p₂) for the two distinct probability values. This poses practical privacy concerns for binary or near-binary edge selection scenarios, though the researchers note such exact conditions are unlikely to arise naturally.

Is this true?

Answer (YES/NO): NO